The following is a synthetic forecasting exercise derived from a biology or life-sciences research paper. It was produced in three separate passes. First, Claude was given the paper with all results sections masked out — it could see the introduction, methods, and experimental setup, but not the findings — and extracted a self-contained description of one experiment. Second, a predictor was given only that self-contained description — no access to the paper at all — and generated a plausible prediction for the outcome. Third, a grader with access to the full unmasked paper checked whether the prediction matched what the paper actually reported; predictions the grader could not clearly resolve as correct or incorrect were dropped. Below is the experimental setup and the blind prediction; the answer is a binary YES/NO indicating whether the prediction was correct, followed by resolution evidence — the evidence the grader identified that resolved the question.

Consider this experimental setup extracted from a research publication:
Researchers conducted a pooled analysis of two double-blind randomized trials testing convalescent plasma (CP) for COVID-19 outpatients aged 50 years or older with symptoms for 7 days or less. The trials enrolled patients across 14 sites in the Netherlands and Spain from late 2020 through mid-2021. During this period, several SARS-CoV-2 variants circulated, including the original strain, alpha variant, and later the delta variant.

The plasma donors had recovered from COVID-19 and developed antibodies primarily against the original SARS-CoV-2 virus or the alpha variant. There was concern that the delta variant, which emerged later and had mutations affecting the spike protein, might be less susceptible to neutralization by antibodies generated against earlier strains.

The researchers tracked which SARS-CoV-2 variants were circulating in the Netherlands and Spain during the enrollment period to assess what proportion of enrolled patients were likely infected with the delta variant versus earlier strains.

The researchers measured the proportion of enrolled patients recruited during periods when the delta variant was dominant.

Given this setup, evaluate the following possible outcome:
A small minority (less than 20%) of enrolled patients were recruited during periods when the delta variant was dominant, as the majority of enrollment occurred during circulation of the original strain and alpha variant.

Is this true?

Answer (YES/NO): YES